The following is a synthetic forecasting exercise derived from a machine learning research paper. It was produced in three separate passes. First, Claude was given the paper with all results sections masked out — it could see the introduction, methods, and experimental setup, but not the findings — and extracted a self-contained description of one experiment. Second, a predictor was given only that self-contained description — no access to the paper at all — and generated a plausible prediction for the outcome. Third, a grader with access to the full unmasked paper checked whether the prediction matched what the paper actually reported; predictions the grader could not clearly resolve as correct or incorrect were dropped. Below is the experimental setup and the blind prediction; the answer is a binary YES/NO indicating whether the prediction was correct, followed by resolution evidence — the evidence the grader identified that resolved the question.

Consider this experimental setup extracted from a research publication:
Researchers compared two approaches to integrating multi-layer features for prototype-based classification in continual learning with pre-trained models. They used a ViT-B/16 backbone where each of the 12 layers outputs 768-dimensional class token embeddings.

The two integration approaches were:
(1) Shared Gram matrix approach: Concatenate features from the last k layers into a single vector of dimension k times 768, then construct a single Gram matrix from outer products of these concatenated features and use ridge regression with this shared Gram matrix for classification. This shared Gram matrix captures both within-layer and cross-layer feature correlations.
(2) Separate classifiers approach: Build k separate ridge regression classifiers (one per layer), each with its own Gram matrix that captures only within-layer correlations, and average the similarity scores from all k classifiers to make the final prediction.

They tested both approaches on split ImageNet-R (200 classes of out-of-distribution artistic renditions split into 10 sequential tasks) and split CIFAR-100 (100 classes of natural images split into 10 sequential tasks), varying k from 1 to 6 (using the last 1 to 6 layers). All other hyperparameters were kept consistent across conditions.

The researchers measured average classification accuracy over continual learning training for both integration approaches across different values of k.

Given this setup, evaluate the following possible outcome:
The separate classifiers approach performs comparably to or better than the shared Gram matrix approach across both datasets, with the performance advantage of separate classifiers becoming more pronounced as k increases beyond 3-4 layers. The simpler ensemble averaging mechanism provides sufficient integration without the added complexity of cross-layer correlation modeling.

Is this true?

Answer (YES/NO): NO